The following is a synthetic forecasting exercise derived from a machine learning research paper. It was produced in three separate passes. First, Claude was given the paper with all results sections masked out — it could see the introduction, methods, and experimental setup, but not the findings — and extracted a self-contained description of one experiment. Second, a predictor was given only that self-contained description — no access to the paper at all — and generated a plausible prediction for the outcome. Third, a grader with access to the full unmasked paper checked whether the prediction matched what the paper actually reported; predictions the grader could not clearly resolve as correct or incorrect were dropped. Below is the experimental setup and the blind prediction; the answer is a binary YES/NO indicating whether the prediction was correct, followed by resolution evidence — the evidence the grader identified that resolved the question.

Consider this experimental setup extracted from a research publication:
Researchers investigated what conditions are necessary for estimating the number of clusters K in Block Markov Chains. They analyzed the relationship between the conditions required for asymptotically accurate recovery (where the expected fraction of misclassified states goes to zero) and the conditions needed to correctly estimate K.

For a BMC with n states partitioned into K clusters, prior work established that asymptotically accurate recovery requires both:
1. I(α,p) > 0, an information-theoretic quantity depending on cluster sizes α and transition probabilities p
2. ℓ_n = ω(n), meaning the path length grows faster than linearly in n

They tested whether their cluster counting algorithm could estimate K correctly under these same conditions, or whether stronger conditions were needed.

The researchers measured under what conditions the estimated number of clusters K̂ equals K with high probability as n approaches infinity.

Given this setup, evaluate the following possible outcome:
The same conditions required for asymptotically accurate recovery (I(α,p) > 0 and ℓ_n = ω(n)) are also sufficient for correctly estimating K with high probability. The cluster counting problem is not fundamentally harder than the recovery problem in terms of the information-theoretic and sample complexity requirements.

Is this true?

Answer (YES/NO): YES